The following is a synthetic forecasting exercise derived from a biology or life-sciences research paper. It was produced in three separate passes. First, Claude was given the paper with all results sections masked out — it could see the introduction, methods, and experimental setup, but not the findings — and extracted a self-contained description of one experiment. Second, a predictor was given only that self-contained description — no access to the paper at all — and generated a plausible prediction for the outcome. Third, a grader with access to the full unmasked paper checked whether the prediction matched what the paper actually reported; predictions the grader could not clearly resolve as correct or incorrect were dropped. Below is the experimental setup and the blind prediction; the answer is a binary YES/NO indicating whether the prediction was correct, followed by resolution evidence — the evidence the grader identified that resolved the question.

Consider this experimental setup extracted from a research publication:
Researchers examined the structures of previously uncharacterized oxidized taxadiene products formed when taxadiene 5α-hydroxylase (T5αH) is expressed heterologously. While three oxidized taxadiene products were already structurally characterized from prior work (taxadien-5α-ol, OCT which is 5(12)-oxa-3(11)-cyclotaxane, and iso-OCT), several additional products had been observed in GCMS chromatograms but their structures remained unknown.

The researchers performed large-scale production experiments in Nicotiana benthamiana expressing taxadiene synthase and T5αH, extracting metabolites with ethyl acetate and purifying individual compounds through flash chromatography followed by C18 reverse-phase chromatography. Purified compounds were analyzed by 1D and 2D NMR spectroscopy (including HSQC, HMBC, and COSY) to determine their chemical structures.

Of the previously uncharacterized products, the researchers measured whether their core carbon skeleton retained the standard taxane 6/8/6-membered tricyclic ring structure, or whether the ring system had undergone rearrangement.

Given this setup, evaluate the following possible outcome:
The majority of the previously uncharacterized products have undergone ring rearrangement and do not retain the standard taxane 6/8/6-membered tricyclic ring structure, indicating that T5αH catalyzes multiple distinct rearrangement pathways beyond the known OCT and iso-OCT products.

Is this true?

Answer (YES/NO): YES